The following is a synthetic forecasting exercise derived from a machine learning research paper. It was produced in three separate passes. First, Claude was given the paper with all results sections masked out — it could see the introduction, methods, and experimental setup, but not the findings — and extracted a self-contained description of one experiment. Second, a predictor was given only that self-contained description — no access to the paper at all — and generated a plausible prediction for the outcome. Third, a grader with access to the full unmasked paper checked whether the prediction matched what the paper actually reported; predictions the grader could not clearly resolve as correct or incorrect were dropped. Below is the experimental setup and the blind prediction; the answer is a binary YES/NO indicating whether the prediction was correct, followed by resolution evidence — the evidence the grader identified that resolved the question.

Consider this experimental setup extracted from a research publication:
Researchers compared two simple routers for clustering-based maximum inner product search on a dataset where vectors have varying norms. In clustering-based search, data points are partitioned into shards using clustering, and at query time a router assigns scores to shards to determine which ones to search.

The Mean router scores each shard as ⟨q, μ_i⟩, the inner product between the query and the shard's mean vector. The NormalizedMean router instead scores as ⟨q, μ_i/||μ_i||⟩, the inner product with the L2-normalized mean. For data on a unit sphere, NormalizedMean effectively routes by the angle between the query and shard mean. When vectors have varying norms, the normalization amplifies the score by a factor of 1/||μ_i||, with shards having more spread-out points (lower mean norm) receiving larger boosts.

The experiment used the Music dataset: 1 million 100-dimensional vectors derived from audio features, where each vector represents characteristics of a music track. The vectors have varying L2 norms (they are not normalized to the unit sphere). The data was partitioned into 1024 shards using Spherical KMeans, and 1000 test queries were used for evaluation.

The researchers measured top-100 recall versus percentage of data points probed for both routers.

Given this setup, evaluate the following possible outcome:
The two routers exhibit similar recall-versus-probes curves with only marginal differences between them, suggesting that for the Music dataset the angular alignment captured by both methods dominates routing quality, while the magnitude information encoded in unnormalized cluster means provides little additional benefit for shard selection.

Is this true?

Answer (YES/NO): NO